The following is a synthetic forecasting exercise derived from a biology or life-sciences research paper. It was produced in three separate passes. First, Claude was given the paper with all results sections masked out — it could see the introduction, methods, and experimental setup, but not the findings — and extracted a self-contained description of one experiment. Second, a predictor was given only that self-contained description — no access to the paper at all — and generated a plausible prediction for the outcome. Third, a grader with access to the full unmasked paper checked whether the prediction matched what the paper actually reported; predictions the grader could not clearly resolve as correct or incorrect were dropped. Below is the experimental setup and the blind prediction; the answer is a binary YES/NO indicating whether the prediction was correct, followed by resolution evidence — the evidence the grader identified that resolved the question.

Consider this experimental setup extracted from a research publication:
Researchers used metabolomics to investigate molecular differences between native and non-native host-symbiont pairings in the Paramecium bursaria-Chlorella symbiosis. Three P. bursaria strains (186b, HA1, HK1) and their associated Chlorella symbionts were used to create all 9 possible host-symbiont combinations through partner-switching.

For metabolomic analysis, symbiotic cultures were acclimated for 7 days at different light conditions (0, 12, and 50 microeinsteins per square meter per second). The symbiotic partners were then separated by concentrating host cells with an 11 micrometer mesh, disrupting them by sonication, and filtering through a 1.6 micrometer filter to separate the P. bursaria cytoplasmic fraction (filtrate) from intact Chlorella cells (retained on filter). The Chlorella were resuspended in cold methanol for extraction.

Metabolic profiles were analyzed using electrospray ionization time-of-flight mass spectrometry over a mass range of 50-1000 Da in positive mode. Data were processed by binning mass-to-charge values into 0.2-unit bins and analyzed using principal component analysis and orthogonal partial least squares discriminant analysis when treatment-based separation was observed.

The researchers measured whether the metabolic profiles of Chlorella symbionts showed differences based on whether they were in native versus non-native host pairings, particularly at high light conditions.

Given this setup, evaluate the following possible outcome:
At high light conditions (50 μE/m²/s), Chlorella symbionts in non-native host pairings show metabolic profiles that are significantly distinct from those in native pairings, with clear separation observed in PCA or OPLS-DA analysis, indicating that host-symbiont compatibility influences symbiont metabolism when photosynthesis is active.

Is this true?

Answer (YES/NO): NO